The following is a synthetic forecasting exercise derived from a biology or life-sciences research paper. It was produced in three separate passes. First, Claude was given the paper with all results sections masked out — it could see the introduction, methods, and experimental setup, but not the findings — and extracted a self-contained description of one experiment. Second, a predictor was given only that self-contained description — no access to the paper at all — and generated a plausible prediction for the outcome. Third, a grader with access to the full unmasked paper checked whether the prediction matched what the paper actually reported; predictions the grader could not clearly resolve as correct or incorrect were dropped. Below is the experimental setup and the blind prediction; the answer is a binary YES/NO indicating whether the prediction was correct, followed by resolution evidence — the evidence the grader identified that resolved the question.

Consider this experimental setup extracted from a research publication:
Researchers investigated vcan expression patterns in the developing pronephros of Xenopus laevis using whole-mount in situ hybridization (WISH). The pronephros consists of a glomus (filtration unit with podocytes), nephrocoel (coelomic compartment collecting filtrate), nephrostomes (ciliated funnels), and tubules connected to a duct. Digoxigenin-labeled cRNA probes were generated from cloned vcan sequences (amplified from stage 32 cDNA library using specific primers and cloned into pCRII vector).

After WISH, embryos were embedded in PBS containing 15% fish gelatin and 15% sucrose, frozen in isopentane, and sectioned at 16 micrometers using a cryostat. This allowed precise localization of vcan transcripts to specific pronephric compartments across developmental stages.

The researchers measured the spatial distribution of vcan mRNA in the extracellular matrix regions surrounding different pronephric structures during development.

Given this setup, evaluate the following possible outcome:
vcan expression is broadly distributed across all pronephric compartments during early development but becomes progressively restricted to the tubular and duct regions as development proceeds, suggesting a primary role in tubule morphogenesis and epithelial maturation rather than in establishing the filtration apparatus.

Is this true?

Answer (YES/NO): NO